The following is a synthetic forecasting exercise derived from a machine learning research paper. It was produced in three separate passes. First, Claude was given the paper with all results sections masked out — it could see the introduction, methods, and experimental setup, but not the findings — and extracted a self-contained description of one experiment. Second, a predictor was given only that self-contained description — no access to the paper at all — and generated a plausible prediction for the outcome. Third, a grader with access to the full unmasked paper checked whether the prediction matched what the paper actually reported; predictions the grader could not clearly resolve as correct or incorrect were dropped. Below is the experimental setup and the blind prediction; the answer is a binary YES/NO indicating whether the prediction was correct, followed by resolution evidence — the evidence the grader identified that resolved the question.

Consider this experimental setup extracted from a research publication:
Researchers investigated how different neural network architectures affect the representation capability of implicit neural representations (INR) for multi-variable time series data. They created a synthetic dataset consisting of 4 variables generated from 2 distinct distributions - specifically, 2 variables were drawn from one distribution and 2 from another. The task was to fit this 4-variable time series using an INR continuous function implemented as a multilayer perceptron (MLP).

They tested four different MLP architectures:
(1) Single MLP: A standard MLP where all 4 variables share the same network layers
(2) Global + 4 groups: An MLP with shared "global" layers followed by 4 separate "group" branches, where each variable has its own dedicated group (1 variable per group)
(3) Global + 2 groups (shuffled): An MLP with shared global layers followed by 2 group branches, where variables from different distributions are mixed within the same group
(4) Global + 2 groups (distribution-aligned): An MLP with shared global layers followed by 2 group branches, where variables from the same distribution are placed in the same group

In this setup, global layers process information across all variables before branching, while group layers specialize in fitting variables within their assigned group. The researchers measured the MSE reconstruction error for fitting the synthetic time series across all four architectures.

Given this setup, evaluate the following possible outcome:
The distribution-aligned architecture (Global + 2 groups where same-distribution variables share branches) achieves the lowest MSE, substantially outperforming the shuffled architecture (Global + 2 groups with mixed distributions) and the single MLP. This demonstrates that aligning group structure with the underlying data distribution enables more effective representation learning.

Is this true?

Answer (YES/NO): YES